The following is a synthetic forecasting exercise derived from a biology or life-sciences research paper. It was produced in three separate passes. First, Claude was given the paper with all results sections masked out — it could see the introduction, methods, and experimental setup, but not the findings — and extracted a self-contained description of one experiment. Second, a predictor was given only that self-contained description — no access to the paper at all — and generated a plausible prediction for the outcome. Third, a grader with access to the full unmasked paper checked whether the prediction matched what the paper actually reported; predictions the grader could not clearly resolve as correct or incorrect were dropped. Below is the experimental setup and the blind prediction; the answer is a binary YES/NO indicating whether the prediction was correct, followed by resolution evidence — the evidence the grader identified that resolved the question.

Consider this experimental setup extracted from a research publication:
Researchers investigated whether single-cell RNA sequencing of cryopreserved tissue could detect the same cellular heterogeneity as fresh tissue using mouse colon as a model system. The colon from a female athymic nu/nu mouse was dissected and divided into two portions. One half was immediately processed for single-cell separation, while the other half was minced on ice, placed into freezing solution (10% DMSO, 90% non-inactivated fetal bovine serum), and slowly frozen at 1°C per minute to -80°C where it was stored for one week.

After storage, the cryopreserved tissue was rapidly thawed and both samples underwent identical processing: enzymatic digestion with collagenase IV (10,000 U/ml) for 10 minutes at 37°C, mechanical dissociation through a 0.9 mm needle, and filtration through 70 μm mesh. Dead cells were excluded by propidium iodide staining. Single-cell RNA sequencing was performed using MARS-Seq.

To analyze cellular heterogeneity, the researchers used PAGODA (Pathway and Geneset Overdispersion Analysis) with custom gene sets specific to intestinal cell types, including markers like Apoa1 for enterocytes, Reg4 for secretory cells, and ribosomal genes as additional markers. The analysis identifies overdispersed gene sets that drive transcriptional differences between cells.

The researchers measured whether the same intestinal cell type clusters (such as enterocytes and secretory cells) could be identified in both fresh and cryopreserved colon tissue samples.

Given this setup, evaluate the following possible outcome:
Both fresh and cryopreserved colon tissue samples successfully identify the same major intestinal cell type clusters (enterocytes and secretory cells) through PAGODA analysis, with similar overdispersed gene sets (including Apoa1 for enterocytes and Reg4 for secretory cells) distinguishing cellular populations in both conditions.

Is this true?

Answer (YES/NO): YES